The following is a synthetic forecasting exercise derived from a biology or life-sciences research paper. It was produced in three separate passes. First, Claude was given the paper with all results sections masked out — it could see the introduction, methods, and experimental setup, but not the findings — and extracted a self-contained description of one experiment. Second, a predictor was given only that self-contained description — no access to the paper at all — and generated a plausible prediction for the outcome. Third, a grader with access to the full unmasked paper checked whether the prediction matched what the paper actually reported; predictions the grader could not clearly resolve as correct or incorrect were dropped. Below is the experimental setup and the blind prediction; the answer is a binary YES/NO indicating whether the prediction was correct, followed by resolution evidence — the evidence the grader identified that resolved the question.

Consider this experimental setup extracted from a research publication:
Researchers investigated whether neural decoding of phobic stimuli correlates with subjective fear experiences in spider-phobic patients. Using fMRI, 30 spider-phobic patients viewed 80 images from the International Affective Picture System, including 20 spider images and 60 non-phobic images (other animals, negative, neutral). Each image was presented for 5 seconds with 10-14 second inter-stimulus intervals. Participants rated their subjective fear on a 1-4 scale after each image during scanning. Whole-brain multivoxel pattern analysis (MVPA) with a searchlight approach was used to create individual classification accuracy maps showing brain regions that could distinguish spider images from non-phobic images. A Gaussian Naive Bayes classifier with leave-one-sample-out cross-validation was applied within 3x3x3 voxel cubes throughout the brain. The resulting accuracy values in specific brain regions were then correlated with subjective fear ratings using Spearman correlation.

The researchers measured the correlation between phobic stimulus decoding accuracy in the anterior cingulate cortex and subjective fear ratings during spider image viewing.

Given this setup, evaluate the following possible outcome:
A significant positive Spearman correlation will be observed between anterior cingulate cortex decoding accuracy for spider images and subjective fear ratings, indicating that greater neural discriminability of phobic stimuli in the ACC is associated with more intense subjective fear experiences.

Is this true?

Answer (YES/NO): YES